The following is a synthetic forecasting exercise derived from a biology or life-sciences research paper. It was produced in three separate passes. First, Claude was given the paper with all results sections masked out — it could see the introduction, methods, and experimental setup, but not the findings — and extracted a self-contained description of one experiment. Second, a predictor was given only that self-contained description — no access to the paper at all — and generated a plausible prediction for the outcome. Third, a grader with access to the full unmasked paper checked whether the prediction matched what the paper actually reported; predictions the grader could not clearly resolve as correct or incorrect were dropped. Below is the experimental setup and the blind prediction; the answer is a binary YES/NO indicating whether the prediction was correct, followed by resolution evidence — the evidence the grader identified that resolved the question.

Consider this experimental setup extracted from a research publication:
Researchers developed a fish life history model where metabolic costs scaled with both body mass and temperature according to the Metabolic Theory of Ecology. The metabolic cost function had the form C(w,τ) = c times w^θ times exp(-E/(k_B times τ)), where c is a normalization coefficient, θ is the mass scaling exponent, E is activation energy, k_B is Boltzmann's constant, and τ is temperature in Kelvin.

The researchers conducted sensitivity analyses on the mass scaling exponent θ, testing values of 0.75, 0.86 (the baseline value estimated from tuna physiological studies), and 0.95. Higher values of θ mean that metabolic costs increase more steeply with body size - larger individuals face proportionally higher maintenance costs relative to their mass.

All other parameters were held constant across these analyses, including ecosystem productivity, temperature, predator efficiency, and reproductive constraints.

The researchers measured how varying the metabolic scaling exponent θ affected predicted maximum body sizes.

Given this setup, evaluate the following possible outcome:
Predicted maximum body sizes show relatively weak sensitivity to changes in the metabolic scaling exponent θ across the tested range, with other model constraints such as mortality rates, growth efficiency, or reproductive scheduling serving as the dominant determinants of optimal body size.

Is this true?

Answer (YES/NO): YES